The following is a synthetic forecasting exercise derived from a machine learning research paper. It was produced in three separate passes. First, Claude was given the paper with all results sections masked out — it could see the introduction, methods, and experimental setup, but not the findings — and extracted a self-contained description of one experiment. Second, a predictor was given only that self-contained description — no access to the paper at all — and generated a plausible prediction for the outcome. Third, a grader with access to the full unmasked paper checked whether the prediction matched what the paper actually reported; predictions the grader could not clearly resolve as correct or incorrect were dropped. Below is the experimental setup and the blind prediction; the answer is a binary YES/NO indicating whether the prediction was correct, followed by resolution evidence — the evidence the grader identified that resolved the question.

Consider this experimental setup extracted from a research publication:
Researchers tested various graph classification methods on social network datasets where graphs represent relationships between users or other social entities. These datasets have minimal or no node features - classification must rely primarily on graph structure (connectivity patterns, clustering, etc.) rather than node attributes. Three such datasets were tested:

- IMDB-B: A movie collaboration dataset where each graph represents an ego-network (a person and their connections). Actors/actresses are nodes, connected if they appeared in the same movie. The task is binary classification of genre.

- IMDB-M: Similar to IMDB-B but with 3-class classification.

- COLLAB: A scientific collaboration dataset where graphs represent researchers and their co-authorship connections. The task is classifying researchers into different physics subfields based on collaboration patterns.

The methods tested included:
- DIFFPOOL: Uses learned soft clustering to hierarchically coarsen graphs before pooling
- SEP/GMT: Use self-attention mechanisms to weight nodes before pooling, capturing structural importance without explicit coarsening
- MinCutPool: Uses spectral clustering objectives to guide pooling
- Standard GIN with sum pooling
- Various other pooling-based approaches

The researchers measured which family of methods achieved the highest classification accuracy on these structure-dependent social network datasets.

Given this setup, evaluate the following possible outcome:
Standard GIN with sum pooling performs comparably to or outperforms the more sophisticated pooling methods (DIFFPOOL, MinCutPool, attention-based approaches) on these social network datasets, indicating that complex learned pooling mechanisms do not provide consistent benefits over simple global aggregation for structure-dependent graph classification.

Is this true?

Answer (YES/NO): NO